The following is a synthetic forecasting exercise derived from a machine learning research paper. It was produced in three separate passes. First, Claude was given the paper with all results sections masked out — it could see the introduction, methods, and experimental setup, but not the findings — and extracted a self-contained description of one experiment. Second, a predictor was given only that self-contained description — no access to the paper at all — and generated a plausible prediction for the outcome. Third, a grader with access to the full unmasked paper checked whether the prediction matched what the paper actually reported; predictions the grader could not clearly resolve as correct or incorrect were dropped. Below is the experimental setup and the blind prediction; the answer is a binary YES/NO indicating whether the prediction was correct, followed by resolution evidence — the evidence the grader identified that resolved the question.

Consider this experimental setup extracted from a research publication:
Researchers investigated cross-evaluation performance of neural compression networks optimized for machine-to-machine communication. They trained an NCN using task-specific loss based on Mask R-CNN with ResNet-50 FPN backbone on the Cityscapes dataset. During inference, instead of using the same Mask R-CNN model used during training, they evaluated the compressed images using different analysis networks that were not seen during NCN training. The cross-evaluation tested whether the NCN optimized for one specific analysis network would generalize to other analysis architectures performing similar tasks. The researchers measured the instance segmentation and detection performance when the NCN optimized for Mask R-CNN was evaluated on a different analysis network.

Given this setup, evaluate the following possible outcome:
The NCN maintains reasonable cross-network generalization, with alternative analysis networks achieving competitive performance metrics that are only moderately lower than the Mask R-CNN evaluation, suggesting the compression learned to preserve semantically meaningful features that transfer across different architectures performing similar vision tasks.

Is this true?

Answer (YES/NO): NO